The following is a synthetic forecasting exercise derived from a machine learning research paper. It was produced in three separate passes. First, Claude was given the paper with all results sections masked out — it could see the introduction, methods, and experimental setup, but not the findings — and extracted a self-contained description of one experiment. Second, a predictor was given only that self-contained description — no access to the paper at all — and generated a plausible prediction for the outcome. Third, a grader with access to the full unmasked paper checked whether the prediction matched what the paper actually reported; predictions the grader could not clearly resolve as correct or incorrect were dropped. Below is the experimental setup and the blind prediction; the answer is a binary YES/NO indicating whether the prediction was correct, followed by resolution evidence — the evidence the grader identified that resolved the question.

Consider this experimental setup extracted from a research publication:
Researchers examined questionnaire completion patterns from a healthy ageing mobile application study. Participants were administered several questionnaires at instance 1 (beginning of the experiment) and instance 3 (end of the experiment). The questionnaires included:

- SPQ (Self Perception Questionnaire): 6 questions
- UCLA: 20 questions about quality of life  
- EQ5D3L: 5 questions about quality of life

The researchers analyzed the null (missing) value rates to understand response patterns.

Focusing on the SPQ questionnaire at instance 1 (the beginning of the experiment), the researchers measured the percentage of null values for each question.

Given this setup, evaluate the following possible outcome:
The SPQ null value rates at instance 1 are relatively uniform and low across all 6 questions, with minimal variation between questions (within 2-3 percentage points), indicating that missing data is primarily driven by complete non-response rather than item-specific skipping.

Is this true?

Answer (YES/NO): NO